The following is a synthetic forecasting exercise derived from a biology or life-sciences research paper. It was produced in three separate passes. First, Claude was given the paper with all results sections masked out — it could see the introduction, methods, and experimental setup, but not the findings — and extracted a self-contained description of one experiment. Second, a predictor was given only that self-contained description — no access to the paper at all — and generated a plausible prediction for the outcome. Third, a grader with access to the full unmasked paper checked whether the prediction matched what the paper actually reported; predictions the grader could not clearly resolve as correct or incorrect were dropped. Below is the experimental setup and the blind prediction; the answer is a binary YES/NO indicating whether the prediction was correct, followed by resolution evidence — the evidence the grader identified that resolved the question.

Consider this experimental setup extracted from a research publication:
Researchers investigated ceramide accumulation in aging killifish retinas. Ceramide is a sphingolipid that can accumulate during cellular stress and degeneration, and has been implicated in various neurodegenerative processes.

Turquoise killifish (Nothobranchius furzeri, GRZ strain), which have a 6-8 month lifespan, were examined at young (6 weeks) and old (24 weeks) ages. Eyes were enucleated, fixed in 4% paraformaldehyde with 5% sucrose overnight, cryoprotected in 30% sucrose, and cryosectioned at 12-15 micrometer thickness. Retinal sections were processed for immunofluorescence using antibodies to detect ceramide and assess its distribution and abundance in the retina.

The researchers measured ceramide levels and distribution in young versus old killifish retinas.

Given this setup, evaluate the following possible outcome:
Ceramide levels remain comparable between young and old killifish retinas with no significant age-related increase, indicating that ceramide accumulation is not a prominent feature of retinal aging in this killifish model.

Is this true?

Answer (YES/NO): NO